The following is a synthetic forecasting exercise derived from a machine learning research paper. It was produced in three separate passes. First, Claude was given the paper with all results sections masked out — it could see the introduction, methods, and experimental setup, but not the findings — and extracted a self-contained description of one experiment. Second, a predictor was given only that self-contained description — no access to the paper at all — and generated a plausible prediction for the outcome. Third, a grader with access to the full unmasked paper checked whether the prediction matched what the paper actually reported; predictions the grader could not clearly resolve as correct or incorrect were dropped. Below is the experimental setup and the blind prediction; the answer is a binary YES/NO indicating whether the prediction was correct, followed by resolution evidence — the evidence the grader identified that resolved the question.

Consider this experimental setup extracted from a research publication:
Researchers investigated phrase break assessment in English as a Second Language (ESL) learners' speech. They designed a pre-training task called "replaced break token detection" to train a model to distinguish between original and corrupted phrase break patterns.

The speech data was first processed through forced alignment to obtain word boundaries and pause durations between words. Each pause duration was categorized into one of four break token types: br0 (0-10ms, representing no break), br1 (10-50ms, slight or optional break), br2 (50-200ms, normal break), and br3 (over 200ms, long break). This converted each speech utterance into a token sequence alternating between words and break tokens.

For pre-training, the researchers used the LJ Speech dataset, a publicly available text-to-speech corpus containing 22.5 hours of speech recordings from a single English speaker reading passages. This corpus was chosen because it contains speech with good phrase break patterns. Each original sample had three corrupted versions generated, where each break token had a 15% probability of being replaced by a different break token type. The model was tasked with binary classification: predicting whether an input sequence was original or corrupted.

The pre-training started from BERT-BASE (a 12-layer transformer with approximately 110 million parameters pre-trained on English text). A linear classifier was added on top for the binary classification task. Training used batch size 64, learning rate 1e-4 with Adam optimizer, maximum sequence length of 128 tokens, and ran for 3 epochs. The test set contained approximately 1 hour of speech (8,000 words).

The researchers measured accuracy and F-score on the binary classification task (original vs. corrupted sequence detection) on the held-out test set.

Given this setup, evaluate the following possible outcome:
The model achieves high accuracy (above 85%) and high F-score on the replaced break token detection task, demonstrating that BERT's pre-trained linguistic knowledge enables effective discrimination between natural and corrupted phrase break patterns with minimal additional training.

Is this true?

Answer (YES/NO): NO